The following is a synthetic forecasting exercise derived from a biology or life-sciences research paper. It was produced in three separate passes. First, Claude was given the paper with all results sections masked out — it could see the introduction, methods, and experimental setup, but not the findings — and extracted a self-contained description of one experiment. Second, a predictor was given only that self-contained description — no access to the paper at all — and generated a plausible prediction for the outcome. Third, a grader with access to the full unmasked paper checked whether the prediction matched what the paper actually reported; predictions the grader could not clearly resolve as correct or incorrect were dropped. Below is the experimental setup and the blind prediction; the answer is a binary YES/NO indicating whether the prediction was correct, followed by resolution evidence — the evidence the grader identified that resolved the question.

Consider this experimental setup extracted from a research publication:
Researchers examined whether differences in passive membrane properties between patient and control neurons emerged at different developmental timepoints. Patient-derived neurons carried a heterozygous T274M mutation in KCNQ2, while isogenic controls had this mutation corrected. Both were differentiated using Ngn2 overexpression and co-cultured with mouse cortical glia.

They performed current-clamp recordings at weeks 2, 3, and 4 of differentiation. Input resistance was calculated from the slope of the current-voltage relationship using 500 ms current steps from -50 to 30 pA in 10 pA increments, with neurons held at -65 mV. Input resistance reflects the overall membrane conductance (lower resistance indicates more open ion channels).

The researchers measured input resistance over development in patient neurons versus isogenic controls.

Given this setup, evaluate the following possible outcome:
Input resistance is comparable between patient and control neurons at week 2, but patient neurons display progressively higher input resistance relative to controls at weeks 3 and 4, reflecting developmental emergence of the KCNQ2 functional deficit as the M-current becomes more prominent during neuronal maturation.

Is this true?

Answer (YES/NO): NO